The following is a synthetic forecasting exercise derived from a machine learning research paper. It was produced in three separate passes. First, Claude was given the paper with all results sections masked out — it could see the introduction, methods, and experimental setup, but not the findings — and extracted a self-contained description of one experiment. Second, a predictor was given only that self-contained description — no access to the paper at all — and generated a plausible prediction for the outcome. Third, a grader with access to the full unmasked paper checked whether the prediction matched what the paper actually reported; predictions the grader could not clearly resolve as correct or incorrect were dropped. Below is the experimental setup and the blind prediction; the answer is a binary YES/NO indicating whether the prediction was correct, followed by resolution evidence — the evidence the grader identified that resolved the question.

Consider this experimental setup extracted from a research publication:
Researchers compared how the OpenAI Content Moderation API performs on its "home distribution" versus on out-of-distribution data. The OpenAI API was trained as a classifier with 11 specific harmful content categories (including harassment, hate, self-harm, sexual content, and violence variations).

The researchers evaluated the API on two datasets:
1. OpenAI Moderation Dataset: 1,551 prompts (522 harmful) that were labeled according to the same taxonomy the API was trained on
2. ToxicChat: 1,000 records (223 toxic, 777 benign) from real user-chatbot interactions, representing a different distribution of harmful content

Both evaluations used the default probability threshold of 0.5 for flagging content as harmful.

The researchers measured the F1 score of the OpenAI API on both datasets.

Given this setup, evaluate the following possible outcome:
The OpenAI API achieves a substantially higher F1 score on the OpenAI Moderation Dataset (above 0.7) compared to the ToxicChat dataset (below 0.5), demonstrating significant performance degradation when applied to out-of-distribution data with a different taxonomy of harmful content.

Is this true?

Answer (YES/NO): YES